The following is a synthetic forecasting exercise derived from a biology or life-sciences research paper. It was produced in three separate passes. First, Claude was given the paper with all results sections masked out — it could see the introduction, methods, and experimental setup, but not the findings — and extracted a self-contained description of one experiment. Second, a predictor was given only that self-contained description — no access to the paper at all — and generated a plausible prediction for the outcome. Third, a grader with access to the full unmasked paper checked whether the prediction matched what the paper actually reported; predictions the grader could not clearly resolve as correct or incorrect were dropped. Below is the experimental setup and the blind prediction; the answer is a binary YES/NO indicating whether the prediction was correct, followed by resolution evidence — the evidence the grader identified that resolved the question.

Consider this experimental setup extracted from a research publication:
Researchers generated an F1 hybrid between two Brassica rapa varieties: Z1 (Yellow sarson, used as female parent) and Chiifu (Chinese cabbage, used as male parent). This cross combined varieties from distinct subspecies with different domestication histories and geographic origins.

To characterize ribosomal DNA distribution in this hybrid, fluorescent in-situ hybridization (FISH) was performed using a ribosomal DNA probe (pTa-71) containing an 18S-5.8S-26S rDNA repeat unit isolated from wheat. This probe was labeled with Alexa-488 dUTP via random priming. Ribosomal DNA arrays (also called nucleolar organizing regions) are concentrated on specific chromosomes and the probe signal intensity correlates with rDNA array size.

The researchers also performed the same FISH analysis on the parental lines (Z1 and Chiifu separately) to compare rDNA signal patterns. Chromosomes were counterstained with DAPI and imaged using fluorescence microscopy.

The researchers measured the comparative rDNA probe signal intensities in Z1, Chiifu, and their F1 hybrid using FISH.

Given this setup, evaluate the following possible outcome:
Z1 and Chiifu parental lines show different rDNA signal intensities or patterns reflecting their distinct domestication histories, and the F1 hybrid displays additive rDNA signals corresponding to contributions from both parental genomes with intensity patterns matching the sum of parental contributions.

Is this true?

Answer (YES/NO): YES